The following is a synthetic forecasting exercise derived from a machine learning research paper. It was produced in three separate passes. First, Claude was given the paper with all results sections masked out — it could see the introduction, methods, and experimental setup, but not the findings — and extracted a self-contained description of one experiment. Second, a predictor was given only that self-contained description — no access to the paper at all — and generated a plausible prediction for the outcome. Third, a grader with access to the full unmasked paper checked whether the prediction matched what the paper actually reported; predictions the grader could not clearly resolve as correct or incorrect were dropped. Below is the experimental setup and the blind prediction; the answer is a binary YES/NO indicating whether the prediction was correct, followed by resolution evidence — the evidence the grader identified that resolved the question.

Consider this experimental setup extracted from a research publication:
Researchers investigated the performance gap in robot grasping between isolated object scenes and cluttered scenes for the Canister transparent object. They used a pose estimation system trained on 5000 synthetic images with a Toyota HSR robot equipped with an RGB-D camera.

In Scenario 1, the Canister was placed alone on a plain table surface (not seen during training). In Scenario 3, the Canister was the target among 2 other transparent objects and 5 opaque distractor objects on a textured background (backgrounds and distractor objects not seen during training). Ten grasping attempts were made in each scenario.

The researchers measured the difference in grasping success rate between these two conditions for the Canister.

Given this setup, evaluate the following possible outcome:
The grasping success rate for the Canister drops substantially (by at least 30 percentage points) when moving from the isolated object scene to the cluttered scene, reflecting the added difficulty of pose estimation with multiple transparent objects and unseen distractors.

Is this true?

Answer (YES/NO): NO